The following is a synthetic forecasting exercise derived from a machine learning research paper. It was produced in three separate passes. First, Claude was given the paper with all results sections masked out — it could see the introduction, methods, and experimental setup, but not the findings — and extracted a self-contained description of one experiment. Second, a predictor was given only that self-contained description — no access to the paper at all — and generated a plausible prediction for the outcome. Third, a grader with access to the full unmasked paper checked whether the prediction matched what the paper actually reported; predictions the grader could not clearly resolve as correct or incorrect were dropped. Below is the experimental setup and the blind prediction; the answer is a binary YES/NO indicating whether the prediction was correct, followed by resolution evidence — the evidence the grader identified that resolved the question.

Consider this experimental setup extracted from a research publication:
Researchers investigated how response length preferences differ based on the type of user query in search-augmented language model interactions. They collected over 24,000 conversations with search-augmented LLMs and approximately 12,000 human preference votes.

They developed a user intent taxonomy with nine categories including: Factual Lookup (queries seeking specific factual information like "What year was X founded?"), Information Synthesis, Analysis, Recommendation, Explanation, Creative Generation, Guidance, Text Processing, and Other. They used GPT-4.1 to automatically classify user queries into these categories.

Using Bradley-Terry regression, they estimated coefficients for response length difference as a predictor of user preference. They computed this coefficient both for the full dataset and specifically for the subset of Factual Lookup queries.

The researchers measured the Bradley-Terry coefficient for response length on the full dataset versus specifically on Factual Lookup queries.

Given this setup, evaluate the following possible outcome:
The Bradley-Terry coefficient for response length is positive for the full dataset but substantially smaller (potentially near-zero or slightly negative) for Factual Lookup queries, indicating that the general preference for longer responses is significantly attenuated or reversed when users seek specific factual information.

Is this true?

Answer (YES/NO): NO